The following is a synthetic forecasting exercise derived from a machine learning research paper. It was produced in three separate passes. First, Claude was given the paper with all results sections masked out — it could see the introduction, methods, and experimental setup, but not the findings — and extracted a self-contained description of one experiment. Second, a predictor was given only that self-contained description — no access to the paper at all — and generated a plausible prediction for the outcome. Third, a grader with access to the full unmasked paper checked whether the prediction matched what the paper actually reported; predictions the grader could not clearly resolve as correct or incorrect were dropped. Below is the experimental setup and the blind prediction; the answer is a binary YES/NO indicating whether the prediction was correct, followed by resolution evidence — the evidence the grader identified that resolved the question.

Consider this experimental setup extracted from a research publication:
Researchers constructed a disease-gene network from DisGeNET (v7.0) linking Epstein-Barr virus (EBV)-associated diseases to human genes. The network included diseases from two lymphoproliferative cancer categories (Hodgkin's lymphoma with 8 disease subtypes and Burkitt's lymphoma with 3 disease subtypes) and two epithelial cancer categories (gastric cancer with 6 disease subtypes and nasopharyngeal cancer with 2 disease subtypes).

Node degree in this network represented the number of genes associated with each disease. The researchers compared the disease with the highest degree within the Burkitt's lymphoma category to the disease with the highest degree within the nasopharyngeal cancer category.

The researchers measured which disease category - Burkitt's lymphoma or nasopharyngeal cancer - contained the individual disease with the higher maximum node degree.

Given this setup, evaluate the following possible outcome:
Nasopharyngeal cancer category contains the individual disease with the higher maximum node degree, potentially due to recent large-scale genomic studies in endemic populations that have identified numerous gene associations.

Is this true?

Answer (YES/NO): NO